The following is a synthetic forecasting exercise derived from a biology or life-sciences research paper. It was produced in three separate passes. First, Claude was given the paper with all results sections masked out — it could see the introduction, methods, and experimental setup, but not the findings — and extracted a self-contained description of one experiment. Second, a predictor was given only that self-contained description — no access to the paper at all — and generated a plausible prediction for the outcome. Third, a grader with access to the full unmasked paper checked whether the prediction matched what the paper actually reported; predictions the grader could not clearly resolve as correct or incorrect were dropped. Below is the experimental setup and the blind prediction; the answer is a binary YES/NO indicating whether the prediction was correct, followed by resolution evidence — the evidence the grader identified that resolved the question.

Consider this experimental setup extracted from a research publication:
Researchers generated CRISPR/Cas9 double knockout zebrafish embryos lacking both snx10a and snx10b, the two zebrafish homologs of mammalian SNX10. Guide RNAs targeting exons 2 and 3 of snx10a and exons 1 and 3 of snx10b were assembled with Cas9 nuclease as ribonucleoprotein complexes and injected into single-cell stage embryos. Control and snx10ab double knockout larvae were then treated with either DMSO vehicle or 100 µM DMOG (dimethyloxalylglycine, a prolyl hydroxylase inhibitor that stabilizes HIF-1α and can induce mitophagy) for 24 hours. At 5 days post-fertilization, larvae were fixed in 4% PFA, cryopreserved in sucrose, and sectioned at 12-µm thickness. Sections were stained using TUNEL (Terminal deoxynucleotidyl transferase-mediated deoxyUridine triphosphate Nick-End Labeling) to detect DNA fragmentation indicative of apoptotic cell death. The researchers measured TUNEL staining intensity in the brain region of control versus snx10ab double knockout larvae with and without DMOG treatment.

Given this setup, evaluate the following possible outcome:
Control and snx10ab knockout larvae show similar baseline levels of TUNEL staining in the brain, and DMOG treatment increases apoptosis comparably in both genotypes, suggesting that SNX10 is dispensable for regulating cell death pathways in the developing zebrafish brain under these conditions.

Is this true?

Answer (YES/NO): NO